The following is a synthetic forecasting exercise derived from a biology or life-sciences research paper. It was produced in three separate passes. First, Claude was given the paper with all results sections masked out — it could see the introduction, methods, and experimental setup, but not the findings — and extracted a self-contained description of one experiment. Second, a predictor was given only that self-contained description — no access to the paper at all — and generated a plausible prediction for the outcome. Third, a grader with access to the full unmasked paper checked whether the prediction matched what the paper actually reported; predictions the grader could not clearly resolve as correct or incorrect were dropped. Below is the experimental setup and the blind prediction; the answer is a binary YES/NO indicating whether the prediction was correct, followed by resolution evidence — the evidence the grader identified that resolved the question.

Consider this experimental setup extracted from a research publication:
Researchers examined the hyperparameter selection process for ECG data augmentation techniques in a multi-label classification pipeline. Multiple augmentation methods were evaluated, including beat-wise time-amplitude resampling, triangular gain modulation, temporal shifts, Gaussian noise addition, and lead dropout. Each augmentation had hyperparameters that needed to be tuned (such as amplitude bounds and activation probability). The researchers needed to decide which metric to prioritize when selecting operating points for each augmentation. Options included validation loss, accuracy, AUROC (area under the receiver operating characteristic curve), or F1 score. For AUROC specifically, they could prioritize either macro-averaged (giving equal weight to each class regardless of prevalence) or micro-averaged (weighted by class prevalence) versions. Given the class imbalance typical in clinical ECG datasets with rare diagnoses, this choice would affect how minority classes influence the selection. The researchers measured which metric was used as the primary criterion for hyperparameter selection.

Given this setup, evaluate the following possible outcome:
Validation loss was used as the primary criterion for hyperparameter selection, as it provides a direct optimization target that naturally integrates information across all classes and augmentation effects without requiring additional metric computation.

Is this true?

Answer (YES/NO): NO